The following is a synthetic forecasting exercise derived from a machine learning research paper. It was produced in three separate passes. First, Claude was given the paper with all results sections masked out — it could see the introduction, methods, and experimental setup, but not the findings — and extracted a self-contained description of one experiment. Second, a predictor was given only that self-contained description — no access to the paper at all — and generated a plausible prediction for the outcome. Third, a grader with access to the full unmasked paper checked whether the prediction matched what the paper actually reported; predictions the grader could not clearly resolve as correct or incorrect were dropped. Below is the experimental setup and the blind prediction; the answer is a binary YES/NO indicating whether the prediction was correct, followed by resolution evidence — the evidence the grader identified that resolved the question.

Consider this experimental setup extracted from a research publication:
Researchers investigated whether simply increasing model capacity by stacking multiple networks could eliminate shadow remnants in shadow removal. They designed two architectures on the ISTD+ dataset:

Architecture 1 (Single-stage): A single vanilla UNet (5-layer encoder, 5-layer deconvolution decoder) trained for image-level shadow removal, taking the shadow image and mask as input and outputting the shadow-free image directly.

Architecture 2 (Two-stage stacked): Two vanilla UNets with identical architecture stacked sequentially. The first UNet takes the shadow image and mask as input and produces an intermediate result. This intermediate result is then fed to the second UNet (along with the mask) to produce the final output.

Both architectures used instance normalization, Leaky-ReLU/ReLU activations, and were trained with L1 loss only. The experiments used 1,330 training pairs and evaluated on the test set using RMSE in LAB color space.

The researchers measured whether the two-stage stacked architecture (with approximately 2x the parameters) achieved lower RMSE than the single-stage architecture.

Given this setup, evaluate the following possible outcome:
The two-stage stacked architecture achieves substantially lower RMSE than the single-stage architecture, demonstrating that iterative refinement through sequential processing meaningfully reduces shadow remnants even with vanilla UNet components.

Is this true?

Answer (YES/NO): NO